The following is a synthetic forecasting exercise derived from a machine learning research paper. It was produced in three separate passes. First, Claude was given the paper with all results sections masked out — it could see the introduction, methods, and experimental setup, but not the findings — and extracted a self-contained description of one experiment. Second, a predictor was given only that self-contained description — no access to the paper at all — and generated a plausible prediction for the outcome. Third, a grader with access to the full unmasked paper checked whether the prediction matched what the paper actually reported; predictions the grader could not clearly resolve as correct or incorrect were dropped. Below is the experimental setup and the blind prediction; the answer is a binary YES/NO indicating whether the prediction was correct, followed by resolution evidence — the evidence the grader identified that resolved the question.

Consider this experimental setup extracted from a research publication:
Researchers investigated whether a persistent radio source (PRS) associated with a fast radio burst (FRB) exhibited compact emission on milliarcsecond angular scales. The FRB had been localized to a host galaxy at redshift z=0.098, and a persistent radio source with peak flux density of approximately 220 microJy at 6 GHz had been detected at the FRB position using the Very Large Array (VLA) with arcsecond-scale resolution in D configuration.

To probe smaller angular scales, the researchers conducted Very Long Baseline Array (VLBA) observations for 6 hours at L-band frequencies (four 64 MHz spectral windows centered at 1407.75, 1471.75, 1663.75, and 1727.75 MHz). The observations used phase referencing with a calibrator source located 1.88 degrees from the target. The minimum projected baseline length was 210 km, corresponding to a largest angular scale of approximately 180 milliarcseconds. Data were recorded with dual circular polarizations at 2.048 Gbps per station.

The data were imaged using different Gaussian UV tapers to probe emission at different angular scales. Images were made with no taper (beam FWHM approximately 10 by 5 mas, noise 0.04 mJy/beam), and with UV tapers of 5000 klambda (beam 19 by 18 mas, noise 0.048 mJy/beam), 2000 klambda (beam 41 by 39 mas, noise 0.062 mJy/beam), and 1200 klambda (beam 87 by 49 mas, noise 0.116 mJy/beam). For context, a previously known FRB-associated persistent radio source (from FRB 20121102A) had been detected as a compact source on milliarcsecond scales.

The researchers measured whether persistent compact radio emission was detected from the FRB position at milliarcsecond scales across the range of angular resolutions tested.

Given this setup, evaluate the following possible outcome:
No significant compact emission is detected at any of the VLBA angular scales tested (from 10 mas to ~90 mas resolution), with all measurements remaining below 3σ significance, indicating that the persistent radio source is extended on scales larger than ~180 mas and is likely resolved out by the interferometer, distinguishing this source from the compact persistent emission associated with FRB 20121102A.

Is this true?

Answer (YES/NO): YES